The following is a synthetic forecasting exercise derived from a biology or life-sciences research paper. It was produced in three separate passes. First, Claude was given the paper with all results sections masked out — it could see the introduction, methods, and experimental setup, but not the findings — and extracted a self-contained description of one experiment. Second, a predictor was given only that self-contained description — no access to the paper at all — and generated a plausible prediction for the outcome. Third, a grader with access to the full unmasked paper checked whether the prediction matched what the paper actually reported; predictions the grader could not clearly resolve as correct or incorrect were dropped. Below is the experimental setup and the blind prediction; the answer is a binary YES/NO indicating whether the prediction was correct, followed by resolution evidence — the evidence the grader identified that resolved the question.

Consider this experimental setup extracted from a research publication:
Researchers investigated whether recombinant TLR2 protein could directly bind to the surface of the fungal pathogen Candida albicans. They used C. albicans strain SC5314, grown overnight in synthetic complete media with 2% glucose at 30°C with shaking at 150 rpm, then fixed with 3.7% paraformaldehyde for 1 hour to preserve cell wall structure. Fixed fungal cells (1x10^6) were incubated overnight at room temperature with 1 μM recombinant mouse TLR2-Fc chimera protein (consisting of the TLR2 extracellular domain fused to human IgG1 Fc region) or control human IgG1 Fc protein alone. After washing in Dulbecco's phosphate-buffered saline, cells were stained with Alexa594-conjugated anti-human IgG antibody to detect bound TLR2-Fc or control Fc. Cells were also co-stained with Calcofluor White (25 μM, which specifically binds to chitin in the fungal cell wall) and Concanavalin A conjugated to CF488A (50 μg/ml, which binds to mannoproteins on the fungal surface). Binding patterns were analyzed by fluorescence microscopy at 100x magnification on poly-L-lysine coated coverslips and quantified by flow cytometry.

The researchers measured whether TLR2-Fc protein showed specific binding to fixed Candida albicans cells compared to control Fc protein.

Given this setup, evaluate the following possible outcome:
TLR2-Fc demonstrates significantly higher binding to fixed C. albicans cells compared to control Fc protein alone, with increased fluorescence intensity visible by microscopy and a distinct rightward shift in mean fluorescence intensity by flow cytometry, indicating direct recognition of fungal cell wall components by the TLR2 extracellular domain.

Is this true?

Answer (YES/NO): YES